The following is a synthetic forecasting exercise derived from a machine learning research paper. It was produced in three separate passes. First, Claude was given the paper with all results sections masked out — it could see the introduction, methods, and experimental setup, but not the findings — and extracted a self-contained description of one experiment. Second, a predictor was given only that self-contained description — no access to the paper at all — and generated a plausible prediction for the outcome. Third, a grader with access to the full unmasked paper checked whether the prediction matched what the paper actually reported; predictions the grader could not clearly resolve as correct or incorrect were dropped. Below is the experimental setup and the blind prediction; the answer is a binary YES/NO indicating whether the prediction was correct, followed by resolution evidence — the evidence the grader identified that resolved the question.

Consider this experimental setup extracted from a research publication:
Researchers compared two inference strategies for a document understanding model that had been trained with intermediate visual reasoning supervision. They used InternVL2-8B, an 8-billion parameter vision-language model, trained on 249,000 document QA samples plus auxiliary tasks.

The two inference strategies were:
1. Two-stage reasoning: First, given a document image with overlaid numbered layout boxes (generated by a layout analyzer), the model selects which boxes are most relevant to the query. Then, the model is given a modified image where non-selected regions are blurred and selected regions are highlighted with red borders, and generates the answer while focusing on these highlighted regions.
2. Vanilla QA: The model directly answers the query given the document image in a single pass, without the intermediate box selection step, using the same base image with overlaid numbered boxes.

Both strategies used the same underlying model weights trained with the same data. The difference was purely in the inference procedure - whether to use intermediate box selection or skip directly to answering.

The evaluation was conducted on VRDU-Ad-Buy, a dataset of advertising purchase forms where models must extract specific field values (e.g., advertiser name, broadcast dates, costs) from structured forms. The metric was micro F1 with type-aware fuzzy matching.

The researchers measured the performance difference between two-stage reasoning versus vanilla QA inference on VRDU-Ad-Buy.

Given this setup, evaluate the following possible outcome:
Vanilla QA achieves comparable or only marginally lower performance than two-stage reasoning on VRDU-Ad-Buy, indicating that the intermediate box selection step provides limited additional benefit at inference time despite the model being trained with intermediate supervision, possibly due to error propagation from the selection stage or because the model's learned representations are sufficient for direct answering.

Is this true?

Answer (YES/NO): NO